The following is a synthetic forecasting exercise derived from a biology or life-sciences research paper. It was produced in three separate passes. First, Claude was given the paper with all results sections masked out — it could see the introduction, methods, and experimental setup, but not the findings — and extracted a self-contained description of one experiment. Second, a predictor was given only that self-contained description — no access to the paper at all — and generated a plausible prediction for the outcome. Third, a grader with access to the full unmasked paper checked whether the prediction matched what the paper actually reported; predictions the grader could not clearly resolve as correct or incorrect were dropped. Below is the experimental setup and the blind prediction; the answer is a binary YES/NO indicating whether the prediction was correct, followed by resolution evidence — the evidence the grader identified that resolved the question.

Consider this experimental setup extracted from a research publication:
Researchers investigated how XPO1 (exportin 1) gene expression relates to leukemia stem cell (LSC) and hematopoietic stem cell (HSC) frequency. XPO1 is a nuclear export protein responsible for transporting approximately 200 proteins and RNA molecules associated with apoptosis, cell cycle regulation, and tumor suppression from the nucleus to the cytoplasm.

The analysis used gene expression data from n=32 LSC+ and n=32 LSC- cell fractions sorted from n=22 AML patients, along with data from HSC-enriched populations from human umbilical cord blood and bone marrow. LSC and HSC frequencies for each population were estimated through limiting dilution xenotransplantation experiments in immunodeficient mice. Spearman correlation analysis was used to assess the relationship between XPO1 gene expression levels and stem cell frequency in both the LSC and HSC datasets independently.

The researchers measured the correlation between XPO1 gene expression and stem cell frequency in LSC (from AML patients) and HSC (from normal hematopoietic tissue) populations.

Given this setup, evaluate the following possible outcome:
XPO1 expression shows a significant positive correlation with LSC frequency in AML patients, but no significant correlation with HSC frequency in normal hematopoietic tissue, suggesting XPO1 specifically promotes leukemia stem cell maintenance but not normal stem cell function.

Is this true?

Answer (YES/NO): YES